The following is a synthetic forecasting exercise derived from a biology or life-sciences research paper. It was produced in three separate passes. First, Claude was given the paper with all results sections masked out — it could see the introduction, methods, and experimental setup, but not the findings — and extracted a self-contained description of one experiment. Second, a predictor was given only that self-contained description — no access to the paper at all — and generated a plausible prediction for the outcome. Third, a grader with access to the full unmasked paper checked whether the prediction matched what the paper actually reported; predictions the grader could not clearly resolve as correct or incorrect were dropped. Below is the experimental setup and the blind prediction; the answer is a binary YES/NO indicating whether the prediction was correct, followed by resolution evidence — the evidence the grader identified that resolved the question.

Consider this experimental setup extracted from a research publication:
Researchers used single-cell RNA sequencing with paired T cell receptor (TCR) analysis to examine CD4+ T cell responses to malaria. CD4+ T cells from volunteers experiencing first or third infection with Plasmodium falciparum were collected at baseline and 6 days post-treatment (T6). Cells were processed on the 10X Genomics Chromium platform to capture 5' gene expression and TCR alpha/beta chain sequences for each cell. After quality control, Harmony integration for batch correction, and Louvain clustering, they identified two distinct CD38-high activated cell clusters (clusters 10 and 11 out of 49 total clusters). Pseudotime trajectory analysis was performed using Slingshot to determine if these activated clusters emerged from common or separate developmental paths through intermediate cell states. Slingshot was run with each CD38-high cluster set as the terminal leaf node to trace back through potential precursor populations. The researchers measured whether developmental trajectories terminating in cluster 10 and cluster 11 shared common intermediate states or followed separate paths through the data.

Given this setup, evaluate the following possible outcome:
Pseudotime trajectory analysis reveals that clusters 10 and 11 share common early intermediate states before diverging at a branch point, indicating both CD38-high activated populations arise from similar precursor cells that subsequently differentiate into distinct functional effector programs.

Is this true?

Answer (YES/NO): NO